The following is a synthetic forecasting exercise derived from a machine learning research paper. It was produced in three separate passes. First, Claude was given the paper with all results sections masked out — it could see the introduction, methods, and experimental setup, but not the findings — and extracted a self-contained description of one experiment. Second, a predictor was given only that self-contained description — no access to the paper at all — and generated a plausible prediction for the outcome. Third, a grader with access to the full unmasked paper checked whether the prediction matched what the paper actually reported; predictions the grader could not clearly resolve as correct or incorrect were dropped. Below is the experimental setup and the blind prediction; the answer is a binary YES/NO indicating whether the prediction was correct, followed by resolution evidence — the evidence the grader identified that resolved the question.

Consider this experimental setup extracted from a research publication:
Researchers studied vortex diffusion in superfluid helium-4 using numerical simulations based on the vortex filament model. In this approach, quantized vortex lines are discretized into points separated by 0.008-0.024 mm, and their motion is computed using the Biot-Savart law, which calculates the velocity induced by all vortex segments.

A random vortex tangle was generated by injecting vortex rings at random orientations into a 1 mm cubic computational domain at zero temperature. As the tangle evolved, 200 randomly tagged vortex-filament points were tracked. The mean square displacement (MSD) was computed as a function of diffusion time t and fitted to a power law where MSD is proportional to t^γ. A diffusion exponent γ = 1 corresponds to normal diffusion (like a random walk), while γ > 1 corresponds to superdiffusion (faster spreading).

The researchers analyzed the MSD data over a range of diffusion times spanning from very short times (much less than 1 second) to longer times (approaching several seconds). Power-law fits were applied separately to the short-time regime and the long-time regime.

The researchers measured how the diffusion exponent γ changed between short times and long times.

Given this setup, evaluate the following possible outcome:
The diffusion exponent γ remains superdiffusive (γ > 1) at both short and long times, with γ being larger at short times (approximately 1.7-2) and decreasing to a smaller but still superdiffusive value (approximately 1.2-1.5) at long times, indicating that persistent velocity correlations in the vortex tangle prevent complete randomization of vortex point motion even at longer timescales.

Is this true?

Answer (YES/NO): NO